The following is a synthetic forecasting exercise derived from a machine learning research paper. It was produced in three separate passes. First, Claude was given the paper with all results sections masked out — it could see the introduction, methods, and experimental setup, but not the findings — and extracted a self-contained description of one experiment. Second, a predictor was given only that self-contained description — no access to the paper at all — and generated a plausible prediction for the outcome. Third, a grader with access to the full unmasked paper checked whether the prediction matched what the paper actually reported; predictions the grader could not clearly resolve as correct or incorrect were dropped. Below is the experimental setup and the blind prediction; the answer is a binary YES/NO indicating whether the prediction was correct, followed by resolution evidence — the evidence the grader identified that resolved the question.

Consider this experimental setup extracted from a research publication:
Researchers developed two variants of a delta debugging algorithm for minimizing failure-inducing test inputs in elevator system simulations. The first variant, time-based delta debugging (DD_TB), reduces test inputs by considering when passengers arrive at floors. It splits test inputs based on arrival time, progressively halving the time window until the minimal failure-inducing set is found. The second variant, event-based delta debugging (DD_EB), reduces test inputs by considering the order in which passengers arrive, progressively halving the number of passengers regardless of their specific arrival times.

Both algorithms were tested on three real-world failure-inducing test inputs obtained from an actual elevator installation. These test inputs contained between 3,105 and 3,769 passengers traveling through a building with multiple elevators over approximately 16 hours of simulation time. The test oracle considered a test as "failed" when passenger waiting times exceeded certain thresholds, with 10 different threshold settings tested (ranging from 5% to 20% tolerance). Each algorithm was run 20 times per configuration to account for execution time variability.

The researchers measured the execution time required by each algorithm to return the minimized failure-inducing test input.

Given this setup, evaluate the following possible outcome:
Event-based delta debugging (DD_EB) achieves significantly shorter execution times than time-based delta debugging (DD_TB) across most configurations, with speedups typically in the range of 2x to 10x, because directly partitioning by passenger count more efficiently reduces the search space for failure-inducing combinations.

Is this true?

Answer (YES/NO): NO